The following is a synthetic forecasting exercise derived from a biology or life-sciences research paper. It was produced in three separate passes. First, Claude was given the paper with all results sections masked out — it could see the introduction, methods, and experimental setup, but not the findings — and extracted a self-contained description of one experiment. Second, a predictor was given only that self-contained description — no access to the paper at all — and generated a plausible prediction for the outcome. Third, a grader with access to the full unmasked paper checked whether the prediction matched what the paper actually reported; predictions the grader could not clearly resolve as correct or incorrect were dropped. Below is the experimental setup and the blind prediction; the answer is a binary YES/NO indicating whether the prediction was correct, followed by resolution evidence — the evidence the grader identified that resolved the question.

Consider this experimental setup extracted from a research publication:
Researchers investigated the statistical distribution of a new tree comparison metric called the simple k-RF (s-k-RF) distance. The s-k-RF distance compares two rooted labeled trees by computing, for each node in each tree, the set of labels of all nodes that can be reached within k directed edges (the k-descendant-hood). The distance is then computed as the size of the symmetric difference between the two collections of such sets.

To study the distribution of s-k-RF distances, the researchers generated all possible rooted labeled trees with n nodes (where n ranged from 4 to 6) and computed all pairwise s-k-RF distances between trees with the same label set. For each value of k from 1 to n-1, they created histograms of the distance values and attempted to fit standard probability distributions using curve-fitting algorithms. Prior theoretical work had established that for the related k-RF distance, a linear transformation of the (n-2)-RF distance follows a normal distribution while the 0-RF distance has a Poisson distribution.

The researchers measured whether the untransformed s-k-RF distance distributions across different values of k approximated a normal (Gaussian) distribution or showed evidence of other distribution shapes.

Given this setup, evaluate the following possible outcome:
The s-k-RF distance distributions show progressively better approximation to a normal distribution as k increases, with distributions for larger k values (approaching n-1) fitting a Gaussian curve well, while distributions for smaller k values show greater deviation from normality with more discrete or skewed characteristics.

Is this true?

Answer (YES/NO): NO